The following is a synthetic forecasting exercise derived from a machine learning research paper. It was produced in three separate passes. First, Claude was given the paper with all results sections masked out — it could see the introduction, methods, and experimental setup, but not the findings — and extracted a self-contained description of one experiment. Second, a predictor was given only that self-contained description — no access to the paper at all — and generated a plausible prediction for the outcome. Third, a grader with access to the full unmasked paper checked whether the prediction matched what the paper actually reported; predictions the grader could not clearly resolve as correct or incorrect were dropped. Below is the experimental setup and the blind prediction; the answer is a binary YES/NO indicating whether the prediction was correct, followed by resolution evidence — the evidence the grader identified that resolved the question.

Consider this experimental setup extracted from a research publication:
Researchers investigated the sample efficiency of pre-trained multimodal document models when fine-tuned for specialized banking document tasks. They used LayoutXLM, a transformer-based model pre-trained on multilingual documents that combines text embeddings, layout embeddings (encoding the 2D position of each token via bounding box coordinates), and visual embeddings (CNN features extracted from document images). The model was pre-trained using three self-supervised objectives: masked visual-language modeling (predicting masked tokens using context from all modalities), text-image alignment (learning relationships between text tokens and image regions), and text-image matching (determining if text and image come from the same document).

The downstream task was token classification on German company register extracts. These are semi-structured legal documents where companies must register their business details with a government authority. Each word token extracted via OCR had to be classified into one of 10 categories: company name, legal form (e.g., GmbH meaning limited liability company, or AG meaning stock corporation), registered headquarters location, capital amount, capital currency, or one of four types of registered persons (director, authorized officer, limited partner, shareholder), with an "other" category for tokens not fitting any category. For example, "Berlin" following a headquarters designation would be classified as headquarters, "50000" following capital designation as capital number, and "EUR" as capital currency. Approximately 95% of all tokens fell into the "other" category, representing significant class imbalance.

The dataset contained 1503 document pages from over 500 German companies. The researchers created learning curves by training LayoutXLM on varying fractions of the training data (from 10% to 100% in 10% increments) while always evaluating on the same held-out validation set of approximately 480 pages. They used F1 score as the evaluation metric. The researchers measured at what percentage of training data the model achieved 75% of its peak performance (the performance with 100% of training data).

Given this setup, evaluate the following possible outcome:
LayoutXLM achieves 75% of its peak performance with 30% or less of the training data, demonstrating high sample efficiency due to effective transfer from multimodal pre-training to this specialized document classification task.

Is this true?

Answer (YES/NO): YES